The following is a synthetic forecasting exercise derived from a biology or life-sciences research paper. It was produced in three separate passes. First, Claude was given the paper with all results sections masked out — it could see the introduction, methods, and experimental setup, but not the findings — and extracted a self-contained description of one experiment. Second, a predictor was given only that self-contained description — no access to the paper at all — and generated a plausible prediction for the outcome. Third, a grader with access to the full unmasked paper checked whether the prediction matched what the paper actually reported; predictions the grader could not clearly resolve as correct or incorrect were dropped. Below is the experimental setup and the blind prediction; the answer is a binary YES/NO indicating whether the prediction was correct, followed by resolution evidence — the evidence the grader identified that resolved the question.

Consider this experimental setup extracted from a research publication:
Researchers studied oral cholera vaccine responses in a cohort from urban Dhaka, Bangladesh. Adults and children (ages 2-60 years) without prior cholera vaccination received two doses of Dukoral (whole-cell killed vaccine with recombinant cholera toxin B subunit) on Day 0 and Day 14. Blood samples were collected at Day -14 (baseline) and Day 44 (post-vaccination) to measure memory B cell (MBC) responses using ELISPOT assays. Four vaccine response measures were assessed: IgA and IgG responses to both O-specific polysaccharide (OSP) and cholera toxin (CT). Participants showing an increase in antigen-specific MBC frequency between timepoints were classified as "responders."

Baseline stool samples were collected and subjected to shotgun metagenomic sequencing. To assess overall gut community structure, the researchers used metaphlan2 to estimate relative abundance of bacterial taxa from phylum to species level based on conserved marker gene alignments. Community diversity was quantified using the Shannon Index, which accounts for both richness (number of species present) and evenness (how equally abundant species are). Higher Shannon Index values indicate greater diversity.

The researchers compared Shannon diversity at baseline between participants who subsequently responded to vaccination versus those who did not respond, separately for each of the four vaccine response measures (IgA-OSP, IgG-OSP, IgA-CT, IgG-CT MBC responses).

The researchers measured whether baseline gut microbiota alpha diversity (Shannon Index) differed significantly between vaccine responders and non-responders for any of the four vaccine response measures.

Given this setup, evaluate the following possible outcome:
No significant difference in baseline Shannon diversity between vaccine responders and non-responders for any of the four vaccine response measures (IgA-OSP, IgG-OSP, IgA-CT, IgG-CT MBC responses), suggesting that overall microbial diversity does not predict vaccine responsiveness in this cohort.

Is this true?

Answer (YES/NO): YES